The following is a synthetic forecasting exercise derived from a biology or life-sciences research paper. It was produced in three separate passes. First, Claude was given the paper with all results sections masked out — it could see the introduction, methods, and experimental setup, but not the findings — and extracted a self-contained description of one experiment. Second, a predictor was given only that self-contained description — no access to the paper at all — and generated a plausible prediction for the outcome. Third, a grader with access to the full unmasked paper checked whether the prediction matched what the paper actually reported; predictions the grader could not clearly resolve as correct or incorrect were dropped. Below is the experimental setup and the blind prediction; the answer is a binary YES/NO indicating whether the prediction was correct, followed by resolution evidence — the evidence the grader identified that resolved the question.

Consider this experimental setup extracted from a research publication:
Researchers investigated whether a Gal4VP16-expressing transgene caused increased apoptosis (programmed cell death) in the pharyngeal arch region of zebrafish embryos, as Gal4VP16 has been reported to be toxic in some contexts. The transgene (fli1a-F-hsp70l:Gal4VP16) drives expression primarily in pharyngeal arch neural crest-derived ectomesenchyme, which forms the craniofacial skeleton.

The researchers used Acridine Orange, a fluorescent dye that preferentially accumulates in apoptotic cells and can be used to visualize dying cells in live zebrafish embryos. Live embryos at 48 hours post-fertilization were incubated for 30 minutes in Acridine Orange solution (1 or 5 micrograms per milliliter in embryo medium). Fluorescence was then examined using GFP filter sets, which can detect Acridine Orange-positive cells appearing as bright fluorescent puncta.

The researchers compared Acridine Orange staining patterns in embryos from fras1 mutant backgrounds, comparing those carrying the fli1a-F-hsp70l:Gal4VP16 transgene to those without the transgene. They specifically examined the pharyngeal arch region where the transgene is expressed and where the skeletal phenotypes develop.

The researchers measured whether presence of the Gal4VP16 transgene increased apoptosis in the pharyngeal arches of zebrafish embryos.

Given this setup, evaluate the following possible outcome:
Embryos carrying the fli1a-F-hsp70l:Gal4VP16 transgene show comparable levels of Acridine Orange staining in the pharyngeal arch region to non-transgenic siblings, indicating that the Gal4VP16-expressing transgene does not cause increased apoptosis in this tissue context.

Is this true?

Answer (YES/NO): YES